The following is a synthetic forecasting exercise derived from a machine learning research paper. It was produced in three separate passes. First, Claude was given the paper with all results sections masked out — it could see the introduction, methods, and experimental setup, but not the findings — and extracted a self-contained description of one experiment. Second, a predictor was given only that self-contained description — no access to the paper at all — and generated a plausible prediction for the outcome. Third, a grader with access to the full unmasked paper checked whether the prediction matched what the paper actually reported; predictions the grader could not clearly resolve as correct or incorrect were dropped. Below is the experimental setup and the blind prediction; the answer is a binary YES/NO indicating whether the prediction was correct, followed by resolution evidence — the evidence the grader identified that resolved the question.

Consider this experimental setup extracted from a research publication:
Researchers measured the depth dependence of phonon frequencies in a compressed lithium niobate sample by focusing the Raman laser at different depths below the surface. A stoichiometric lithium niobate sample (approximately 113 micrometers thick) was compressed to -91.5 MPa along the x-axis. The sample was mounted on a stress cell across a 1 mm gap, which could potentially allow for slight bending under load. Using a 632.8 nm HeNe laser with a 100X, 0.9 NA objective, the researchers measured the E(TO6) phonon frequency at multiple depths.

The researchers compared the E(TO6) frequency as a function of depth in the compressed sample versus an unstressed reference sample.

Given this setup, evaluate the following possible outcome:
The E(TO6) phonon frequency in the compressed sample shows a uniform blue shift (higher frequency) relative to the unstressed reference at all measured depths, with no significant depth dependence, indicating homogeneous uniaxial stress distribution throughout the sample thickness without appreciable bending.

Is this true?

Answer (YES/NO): NO